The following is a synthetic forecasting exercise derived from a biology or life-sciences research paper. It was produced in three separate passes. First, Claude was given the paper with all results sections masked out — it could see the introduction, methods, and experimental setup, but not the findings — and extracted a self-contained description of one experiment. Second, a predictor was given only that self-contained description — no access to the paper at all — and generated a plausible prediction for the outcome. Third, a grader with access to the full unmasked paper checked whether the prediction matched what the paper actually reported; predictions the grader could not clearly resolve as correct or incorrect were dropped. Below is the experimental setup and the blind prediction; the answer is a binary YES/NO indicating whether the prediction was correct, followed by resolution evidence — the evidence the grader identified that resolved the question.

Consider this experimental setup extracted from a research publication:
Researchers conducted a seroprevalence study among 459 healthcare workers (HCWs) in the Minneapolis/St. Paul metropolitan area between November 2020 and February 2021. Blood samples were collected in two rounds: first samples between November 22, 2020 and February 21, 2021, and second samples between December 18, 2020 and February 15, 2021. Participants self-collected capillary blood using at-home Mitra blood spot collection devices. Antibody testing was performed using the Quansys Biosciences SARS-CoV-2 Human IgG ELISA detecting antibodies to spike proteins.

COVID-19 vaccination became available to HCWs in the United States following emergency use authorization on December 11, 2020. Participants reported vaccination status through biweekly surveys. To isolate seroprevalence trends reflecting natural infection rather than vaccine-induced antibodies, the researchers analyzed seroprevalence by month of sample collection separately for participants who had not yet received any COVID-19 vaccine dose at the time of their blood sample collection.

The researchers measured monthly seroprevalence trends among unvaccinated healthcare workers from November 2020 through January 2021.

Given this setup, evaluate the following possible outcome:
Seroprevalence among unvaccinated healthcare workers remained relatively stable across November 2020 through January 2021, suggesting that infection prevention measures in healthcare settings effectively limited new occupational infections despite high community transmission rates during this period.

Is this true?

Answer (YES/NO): NO